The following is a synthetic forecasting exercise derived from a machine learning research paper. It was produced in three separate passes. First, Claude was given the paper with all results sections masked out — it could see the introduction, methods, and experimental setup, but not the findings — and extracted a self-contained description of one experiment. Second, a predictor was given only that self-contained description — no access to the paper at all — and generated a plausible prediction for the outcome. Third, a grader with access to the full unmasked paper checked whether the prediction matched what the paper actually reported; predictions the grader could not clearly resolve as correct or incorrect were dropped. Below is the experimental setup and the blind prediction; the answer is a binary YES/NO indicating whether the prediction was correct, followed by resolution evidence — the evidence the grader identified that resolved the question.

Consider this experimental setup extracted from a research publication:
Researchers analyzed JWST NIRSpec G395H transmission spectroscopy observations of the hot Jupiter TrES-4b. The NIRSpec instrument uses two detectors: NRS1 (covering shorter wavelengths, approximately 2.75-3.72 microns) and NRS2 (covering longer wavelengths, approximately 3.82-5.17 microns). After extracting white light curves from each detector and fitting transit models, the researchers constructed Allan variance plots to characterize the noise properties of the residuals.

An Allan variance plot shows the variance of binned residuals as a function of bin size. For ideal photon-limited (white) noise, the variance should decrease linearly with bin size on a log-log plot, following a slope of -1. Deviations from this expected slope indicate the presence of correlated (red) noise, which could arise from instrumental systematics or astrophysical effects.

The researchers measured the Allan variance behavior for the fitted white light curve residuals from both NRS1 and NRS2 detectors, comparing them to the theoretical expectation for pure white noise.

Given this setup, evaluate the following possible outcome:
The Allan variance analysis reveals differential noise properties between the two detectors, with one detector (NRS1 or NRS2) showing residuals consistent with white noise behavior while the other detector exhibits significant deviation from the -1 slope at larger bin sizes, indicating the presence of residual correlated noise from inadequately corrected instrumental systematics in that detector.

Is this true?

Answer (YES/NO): NO